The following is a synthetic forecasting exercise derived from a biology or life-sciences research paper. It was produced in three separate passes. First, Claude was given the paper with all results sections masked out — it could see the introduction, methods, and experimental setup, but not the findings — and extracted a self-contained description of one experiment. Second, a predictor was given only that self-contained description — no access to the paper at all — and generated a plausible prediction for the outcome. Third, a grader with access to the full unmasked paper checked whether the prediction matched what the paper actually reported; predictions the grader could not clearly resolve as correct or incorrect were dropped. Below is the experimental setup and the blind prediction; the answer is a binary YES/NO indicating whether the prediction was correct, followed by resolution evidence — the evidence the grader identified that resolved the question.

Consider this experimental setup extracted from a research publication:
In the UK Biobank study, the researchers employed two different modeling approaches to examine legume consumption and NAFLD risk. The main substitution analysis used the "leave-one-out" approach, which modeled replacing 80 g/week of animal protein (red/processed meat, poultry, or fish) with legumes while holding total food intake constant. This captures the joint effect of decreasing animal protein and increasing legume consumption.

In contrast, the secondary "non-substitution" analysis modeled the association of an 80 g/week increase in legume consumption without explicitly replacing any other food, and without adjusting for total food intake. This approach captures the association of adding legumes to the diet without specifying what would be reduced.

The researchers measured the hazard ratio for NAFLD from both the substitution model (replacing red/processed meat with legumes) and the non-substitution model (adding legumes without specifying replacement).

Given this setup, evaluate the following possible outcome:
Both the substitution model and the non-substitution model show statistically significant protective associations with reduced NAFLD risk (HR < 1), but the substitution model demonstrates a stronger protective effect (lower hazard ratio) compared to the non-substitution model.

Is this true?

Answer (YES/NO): NO